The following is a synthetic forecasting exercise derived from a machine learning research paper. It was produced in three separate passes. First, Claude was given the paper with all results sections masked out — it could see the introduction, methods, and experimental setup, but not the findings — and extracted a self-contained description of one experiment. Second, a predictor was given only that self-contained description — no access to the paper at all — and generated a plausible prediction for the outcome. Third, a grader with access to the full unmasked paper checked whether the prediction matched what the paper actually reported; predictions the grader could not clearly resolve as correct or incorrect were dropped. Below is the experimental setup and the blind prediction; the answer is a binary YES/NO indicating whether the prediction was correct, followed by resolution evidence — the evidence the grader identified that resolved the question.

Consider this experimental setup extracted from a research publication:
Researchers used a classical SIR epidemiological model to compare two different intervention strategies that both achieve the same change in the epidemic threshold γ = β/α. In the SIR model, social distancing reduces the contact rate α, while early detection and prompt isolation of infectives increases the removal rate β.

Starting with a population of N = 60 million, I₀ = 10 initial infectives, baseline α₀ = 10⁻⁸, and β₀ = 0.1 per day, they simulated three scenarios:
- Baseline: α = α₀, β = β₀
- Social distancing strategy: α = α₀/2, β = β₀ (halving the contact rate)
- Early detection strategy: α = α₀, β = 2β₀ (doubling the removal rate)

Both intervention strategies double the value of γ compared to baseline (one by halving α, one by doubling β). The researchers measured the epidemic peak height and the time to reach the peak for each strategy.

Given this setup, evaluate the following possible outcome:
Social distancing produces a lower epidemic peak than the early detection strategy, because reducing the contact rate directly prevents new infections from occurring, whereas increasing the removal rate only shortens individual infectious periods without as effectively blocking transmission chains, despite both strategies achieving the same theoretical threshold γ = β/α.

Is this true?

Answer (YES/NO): NO